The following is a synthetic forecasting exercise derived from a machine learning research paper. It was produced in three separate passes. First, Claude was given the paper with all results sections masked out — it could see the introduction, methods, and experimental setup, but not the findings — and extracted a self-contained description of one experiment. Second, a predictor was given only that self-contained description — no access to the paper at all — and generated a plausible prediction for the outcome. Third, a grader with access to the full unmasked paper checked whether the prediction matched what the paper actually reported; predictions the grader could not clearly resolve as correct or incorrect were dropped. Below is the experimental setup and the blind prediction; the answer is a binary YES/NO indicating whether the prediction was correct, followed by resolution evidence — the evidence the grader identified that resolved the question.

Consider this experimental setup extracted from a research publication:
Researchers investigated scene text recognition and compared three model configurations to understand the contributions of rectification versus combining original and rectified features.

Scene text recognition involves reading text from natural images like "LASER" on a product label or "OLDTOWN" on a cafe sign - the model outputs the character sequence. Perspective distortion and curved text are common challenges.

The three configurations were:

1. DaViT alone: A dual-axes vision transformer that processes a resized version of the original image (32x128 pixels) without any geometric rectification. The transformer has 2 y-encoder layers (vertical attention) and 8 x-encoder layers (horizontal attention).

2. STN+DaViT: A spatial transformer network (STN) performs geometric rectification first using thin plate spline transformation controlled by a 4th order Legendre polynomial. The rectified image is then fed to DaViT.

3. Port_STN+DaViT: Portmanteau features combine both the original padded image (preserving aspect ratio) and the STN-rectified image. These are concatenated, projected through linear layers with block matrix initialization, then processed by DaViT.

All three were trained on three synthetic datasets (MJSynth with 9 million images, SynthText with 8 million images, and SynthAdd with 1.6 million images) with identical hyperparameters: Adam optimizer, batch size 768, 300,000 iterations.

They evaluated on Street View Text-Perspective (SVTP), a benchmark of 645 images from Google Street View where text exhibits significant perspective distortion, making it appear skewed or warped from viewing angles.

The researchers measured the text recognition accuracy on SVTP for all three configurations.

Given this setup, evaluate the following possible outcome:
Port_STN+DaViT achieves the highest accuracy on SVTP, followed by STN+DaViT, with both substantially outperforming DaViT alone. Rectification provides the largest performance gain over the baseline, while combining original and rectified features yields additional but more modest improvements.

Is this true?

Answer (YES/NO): NO